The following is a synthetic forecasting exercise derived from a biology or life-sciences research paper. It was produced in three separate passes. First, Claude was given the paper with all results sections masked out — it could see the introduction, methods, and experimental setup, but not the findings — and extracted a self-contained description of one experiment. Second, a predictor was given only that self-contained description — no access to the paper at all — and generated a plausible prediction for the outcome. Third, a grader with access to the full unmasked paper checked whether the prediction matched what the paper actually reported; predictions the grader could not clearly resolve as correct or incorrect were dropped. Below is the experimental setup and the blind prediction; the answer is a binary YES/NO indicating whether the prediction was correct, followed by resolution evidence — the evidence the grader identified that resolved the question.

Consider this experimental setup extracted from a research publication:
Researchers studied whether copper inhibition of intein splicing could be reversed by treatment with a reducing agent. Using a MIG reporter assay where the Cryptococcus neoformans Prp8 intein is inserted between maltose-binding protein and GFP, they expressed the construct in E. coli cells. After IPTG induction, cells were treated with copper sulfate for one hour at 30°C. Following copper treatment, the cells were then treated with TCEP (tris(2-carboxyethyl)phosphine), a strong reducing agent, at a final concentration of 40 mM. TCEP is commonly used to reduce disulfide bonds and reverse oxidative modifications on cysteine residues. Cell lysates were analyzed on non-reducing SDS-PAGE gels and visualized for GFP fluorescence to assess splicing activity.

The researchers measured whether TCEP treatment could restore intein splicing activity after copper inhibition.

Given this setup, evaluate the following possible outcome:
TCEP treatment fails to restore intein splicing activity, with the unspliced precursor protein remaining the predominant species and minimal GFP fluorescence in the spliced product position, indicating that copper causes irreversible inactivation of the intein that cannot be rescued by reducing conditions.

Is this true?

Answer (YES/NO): NO